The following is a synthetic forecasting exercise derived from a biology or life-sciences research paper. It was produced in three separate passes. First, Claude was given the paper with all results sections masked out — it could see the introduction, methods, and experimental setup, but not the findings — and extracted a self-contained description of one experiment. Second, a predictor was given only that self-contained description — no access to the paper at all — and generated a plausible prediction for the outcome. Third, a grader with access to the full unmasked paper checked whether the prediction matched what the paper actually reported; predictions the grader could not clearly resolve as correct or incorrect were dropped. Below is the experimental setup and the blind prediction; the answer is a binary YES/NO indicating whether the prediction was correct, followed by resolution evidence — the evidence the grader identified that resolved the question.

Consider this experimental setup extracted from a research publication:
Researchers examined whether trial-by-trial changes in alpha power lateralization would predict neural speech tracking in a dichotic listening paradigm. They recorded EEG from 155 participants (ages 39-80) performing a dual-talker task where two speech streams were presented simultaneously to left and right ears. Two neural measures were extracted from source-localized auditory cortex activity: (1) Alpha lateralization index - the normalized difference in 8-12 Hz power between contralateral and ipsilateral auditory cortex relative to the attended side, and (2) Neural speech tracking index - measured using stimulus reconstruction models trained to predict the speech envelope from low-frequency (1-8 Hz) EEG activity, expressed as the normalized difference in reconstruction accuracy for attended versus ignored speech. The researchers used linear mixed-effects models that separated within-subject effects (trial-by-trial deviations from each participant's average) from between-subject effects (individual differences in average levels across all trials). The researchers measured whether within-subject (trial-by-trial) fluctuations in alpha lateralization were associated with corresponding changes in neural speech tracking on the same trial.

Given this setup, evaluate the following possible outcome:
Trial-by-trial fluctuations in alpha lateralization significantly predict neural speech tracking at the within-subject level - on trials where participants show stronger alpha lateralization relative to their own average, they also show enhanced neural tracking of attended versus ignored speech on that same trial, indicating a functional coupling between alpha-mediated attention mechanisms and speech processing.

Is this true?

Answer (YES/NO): NO